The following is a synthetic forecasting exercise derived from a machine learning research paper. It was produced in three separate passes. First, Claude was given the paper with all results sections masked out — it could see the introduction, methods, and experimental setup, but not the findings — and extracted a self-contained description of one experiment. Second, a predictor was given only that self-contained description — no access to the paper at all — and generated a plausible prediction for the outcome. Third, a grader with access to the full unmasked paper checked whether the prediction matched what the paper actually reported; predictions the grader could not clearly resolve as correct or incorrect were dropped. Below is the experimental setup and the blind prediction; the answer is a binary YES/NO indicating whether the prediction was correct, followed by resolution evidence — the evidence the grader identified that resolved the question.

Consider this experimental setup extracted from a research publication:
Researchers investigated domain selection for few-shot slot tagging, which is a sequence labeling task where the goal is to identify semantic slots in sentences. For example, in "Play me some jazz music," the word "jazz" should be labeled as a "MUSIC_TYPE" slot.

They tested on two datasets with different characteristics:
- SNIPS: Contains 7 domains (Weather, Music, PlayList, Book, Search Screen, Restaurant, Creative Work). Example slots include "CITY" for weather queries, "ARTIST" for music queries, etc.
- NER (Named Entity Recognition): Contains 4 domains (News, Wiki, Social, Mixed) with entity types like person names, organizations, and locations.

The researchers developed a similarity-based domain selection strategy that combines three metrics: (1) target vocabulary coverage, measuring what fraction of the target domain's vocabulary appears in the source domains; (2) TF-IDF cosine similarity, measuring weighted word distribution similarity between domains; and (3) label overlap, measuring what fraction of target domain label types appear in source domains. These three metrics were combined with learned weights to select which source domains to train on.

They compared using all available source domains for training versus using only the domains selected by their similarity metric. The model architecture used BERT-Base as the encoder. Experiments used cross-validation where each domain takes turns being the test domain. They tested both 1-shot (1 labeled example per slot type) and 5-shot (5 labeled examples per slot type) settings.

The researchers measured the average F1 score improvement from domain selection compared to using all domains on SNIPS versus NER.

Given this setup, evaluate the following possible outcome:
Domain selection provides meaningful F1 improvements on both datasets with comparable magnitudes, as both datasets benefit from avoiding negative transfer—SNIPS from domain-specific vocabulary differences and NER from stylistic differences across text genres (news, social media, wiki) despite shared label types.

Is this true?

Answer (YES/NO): NO